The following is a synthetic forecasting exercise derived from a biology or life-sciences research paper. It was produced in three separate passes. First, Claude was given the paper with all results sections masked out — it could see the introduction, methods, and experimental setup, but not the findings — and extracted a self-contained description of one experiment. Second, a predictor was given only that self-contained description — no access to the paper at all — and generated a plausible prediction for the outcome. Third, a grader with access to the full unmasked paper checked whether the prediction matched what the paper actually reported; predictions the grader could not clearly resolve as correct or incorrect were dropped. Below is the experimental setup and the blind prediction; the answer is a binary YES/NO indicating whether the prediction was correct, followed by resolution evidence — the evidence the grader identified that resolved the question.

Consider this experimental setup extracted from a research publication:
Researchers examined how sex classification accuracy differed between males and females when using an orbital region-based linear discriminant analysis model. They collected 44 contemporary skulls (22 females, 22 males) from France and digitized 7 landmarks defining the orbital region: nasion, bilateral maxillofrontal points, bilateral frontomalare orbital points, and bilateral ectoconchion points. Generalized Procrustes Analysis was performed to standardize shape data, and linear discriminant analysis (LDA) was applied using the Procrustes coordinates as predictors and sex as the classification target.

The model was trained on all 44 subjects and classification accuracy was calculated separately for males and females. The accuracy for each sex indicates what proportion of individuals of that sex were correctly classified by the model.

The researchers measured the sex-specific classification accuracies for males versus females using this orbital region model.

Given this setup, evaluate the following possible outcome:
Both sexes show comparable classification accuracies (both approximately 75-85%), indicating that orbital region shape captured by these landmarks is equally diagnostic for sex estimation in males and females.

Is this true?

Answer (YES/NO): NO